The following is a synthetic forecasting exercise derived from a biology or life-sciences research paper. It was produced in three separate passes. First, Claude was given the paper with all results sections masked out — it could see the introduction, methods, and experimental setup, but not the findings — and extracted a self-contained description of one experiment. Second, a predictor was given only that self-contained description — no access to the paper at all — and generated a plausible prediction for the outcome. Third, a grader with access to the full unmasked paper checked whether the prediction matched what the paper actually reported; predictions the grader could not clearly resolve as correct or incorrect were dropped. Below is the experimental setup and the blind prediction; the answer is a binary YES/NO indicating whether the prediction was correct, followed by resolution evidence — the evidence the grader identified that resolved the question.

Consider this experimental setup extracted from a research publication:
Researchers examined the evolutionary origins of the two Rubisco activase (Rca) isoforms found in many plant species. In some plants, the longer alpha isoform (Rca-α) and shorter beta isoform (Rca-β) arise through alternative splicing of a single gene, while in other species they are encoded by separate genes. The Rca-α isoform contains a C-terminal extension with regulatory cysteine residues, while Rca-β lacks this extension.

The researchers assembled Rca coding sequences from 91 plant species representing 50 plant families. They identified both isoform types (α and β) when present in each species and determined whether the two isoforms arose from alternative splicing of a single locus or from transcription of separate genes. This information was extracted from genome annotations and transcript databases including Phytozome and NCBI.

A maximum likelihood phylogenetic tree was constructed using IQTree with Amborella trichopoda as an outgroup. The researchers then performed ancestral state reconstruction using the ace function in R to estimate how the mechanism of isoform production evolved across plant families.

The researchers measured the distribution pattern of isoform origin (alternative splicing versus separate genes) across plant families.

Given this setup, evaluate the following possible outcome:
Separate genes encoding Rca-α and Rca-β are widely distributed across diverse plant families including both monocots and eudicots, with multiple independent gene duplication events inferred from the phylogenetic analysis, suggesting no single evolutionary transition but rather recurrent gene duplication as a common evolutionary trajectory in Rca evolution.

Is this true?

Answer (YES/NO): YES